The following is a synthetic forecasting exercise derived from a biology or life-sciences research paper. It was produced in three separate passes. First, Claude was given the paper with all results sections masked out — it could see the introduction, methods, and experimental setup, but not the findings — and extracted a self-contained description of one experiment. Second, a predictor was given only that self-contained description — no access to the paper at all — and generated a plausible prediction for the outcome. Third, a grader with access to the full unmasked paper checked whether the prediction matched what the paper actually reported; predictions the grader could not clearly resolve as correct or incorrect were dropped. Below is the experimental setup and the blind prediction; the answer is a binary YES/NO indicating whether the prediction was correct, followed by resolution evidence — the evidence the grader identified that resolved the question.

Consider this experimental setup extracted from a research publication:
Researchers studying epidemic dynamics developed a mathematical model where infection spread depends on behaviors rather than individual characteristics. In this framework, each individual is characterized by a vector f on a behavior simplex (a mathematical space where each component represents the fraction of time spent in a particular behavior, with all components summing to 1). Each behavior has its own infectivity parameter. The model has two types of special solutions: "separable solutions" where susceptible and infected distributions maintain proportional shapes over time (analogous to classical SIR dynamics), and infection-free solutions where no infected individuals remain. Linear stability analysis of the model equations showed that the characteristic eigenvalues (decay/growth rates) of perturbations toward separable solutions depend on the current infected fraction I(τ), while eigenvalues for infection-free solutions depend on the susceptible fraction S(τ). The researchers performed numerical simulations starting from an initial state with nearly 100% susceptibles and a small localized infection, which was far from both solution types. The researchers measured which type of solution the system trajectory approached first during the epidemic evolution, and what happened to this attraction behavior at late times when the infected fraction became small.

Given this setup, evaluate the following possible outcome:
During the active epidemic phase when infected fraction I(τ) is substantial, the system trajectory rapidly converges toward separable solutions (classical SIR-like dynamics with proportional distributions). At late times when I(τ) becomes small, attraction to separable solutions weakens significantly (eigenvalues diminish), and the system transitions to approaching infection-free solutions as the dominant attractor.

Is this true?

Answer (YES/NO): YES